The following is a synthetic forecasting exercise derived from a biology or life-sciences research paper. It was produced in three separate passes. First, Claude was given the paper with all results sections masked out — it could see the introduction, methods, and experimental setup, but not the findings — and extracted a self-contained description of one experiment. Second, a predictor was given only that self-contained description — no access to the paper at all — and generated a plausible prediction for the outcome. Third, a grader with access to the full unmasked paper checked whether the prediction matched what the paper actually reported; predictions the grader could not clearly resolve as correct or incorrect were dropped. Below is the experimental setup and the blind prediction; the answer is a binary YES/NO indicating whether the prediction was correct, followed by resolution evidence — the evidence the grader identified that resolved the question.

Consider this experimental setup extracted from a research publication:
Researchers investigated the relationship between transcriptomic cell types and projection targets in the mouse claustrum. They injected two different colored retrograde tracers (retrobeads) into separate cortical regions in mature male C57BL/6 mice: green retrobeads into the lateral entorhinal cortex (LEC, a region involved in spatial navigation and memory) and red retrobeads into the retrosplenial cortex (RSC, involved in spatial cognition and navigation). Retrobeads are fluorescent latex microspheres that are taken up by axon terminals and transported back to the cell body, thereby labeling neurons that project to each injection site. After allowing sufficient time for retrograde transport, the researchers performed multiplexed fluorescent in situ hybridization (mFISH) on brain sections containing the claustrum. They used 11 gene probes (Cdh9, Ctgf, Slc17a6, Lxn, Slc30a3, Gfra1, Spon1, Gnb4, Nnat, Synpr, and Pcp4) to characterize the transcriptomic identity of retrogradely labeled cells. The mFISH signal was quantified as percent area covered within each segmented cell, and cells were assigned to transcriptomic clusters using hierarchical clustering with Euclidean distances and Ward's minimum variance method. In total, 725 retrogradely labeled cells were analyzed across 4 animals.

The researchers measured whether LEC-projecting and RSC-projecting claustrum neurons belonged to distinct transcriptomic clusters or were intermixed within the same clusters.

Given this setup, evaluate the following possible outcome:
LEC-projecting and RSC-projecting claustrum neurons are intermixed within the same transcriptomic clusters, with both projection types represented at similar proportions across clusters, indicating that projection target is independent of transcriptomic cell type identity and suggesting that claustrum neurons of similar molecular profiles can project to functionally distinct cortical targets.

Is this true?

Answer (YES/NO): NO